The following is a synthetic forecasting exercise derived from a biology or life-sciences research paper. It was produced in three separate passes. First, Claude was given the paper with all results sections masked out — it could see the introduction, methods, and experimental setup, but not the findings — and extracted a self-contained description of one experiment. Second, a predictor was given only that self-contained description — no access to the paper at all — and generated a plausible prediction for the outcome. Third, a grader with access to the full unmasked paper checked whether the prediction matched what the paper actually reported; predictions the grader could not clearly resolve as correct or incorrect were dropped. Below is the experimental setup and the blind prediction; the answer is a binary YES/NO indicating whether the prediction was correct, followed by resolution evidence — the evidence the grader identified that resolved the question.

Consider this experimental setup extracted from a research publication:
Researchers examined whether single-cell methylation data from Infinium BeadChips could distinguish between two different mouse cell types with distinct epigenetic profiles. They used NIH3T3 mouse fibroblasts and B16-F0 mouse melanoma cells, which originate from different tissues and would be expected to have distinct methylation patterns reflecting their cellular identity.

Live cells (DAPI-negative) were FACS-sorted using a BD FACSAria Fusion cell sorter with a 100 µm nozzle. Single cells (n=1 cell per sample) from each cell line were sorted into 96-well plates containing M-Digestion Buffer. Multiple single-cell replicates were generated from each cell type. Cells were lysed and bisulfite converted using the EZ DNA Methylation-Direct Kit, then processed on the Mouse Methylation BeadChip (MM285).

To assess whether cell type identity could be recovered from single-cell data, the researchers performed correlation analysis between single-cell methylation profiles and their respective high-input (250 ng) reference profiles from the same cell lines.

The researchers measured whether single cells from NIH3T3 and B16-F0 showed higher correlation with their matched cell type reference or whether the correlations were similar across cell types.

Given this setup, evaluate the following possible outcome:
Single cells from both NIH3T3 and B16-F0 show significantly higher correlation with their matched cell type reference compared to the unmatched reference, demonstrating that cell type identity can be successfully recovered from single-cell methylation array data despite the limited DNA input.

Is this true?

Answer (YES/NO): YES